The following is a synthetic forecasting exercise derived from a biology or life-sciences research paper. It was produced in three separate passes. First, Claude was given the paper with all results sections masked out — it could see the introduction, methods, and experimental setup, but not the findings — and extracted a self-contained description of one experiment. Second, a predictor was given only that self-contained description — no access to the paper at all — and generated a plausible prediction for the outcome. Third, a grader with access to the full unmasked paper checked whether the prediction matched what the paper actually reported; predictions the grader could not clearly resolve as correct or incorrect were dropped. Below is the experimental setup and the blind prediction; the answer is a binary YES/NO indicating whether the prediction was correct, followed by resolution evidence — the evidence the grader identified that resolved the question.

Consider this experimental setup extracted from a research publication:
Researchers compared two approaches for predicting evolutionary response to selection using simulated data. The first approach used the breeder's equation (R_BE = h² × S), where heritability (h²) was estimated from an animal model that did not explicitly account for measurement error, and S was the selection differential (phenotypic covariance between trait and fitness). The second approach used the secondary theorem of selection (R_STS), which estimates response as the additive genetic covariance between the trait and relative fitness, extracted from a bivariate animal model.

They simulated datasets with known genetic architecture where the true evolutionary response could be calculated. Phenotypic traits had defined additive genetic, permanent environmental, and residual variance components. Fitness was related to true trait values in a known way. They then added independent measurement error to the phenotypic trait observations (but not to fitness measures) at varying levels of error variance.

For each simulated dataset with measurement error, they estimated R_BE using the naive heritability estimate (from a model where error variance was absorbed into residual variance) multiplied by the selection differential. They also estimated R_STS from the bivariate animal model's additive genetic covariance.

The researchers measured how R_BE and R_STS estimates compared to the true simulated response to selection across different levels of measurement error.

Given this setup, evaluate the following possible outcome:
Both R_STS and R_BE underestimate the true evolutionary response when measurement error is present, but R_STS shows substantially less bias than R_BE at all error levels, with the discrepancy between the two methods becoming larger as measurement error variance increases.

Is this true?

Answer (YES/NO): NO